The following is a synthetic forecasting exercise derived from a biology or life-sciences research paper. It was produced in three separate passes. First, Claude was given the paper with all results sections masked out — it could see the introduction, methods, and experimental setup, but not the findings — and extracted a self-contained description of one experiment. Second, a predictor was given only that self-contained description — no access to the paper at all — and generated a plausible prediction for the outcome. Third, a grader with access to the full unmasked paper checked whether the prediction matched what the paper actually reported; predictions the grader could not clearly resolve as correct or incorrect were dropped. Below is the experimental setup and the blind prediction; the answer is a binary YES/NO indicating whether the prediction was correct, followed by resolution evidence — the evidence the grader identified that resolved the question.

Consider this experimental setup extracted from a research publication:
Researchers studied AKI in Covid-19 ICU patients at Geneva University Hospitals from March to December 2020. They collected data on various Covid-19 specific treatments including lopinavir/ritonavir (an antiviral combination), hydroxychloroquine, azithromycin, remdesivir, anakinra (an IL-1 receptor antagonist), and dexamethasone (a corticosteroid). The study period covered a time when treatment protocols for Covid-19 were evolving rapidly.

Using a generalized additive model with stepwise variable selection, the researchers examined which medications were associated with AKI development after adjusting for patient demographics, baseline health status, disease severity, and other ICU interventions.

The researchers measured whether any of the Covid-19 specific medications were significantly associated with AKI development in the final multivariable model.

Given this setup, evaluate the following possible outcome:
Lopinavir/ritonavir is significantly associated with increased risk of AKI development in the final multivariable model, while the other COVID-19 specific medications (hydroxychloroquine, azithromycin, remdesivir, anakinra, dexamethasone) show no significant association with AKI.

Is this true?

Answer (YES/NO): NO